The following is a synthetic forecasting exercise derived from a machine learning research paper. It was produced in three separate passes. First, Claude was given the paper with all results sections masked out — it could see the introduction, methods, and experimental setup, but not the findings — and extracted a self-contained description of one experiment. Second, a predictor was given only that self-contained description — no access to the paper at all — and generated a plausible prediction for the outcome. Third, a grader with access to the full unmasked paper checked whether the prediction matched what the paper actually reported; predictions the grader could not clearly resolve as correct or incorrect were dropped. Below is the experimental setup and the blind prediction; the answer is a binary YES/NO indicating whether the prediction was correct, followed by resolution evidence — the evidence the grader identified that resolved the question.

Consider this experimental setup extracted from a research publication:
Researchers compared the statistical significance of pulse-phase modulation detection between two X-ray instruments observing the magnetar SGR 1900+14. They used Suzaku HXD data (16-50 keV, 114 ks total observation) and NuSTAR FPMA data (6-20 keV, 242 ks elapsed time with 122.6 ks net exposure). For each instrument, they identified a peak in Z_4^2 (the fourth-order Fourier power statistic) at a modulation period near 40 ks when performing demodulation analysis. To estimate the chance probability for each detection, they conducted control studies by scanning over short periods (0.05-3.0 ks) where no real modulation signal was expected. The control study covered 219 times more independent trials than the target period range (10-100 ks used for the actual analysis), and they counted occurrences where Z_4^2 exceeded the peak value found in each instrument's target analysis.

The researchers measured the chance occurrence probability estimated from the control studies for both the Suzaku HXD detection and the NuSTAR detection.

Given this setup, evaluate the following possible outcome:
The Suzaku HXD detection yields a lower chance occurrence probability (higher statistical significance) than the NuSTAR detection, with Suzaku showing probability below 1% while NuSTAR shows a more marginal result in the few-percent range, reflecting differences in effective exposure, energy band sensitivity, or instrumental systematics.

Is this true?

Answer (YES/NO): NO